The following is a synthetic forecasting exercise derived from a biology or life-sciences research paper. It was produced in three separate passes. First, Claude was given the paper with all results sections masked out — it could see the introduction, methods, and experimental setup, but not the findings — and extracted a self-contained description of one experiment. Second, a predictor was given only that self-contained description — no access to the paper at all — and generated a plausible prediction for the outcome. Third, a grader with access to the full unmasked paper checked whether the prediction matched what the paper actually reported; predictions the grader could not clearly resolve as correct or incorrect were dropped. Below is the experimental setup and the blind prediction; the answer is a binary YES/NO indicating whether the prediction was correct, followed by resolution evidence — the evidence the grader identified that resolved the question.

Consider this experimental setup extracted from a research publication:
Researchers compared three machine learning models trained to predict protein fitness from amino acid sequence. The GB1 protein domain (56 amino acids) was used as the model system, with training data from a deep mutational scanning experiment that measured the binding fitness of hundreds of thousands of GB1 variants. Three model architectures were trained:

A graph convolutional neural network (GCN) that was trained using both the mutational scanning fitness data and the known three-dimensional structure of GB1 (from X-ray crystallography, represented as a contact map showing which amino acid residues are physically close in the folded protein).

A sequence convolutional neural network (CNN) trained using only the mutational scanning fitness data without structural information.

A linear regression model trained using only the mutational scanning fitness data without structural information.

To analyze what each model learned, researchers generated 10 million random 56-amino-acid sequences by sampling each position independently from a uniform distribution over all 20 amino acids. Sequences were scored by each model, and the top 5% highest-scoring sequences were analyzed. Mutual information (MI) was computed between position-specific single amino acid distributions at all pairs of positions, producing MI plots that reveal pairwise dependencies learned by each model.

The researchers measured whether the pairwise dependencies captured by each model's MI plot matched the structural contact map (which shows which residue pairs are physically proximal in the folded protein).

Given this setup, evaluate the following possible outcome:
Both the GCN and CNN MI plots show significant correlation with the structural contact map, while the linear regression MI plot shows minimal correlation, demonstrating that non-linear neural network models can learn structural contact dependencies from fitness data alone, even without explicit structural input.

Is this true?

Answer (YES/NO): NO